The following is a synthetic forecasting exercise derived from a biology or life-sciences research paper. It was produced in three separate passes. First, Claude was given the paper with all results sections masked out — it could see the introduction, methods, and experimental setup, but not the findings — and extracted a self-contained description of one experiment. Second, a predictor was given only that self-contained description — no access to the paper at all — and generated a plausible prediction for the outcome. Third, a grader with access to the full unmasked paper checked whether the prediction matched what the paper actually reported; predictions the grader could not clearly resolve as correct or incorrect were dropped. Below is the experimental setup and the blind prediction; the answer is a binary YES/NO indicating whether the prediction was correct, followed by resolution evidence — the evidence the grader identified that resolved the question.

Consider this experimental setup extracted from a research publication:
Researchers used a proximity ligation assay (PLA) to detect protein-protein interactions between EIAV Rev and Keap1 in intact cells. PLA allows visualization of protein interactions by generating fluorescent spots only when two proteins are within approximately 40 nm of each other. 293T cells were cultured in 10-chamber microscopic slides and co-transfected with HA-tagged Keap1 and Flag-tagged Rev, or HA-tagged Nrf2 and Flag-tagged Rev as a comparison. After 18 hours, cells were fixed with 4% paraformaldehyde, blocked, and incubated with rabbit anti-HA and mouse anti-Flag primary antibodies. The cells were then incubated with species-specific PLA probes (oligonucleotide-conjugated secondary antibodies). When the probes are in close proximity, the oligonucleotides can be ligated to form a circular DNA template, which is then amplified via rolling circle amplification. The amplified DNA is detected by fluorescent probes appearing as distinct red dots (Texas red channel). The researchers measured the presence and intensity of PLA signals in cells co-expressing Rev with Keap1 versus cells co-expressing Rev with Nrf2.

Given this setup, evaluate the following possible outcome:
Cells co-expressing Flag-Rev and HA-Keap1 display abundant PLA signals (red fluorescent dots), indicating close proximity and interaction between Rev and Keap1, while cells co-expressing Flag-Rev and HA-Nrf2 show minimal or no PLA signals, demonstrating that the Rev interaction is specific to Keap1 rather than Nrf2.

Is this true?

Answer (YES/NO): YES